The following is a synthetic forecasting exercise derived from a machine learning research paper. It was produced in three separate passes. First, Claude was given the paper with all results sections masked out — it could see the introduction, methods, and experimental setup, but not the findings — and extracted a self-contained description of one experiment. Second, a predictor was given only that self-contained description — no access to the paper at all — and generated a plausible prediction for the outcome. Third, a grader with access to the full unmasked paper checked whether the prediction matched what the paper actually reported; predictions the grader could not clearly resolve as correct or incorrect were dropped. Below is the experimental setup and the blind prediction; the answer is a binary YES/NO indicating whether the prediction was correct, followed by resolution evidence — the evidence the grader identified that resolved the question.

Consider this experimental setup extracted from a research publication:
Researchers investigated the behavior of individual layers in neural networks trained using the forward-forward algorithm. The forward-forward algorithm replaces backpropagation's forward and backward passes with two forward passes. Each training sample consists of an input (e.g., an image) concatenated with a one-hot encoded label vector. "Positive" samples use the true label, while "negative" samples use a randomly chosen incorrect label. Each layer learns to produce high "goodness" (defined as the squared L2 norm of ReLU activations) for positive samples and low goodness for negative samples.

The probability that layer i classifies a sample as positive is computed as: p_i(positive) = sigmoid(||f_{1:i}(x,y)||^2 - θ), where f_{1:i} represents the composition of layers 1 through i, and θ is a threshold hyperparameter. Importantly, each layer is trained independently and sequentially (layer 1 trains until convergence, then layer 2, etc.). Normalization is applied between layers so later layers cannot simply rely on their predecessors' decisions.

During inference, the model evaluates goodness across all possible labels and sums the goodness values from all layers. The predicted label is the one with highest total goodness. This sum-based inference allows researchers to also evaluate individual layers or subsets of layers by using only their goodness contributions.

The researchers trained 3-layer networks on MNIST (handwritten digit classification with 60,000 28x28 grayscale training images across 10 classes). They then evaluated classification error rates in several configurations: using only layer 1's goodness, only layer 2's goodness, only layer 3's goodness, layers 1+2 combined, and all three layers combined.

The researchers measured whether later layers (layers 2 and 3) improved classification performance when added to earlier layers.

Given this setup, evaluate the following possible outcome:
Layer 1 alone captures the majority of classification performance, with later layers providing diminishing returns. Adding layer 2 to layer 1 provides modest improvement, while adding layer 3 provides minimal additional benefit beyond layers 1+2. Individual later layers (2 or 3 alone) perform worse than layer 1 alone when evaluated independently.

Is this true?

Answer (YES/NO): NO